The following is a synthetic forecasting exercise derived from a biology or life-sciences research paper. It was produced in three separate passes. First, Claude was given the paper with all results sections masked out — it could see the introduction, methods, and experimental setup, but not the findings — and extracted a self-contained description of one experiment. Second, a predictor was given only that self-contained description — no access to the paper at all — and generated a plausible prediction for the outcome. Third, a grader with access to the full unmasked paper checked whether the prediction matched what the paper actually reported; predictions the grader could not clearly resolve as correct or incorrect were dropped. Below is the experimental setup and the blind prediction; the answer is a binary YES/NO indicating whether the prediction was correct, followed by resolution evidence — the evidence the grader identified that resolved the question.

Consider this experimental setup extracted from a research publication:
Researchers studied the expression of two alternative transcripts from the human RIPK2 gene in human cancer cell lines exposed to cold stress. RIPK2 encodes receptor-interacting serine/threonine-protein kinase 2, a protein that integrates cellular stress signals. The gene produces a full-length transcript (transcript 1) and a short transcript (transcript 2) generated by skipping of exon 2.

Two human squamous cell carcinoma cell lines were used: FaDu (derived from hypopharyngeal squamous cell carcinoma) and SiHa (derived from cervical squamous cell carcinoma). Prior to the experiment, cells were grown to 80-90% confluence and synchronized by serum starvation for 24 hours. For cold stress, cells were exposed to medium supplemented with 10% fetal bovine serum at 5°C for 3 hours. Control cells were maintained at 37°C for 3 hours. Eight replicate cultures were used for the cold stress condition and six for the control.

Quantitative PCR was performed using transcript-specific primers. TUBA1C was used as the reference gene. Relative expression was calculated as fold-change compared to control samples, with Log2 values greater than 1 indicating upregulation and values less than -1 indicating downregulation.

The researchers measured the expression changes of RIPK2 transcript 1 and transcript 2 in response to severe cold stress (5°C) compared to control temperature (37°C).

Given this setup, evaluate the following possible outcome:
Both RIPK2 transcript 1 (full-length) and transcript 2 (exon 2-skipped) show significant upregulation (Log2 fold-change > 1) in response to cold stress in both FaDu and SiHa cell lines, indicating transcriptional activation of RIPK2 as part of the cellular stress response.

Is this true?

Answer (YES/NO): NO